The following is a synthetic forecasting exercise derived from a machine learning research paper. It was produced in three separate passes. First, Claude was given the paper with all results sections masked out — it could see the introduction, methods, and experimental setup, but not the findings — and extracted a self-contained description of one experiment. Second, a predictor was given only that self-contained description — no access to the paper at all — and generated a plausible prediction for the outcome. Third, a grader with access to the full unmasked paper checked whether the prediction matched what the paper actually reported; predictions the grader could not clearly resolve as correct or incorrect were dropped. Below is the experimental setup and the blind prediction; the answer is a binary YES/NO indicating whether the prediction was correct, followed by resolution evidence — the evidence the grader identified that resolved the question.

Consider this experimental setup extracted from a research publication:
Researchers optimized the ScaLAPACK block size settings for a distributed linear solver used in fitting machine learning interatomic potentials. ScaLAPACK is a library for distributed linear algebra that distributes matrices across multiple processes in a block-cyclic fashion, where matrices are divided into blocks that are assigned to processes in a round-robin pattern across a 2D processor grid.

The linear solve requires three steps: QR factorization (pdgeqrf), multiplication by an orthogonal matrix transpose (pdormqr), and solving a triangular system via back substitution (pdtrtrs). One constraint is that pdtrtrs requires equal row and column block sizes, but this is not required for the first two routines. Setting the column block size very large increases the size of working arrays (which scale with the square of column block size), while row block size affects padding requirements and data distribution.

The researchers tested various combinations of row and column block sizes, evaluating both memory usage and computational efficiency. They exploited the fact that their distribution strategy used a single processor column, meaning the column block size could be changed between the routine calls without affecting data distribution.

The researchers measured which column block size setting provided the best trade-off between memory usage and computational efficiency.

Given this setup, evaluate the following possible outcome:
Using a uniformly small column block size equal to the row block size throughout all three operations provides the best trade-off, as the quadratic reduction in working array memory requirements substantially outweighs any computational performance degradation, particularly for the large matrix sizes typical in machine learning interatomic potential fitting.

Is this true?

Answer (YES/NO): NO